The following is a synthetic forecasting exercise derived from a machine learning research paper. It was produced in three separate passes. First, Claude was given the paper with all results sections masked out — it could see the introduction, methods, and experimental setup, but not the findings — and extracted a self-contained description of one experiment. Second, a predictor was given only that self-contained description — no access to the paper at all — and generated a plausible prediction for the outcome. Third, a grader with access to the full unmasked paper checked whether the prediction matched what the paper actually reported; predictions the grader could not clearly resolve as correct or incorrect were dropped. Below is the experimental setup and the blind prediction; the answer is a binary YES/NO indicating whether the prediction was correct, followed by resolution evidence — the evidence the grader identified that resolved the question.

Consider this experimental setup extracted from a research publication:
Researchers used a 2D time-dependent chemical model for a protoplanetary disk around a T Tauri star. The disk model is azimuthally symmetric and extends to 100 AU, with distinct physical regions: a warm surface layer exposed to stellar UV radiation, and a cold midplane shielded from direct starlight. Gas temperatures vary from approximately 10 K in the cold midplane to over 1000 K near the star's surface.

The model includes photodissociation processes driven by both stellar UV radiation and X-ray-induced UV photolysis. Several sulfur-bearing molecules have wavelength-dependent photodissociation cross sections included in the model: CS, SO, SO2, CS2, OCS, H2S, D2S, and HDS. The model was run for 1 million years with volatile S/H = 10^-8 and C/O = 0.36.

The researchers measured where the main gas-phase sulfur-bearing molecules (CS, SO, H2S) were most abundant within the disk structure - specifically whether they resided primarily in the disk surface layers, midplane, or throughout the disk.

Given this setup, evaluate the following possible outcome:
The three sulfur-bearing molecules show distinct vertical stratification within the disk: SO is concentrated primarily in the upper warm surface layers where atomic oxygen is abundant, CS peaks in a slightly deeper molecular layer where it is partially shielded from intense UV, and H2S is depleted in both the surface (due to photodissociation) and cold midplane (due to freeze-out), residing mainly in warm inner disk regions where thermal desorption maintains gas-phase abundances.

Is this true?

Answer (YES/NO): NO